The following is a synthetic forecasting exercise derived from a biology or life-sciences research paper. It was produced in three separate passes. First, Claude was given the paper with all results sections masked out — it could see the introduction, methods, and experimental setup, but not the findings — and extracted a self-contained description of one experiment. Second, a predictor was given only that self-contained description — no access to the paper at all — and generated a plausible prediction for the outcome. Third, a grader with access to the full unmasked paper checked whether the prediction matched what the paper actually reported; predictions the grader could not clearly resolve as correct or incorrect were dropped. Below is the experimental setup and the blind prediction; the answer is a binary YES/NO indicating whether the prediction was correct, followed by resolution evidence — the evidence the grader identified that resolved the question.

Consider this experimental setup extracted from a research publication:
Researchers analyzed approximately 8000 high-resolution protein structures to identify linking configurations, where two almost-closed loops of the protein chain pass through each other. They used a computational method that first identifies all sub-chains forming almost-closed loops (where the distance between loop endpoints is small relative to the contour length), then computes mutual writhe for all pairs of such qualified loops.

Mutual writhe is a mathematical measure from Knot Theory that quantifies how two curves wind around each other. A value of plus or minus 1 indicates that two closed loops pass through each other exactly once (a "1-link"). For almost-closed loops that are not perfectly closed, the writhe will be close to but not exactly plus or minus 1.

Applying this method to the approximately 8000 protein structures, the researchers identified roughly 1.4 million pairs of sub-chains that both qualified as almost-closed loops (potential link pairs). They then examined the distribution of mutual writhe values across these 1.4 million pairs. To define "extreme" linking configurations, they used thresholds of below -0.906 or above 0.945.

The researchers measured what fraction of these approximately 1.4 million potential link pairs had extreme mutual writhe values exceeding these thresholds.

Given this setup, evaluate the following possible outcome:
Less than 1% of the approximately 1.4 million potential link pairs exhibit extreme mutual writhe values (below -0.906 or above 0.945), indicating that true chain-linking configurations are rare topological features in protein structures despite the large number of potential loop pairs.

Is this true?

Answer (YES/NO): YES